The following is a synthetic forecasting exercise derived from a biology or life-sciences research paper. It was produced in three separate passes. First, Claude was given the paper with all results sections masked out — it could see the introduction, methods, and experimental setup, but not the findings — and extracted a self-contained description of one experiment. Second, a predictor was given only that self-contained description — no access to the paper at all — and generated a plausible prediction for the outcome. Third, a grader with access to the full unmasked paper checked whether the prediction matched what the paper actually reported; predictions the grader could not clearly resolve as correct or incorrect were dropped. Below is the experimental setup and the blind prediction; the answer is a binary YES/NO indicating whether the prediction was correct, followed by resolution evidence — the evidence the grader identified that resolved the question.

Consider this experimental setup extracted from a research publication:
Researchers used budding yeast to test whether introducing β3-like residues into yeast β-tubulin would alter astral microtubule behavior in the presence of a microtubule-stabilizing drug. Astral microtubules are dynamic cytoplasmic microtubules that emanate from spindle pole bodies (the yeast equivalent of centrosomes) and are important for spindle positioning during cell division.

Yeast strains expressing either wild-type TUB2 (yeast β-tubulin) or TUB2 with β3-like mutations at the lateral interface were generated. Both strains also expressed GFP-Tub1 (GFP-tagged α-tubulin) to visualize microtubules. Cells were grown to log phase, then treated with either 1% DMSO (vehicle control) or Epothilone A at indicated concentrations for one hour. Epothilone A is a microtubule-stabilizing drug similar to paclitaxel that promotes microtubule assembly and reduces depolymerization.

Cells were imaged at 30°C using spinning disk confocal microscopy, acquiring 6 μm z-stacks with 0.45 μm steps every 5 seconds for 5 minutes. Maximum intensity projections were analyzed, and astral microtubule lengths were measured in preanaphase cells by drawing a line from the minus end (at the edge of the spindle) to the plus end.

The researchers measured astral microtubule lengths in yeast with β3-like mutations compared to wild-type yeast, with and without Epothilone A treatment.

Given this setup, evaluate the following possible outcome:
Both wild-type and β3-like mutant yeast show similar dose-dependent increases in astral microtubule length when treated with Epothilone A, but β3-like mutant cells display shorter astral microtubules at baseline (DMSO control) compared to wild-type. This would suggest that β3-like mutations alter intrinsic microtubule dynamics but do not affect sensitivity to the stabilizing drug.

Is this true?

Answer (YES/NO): NO